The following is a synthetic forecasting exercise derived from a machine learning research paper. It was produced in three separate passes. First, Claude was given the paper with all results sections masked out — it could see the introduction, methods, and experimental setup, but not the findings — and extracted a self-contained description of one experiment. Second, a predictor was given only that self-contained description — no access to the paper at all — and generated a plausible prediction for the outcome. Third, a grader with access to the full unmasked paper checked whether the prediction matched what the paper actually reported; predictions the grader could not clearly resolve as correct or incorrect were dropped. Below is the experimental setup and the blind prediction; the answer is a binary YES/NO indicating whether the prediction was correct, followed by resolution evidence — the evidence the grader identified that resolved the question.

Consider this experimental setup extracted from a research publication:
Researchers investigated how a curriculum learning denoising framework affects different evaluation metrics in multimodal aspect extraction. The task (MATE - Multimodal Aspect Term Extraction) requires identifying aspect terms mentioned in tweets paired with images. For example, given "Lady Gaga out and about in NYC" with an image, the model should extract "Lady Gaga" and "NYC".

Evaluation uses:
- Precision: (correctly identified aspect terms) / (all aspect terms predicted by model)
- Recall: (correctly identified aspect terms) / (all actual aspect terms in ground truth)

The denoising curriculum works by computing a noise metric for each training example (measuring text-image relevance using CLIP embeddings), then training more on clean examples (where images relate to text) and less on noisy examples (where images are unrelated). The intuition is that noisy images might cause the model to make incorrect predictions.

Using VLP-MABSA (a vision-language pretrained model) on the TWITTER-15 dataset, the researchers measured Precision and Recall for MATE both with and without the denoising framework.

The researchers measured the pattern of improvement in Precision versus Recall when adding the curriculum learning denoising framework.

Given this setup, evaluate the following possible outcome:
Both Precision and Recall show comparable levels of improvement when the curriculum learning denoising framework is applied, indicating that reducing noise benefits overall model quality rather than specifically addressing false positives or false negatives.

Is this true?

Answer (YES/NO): NO